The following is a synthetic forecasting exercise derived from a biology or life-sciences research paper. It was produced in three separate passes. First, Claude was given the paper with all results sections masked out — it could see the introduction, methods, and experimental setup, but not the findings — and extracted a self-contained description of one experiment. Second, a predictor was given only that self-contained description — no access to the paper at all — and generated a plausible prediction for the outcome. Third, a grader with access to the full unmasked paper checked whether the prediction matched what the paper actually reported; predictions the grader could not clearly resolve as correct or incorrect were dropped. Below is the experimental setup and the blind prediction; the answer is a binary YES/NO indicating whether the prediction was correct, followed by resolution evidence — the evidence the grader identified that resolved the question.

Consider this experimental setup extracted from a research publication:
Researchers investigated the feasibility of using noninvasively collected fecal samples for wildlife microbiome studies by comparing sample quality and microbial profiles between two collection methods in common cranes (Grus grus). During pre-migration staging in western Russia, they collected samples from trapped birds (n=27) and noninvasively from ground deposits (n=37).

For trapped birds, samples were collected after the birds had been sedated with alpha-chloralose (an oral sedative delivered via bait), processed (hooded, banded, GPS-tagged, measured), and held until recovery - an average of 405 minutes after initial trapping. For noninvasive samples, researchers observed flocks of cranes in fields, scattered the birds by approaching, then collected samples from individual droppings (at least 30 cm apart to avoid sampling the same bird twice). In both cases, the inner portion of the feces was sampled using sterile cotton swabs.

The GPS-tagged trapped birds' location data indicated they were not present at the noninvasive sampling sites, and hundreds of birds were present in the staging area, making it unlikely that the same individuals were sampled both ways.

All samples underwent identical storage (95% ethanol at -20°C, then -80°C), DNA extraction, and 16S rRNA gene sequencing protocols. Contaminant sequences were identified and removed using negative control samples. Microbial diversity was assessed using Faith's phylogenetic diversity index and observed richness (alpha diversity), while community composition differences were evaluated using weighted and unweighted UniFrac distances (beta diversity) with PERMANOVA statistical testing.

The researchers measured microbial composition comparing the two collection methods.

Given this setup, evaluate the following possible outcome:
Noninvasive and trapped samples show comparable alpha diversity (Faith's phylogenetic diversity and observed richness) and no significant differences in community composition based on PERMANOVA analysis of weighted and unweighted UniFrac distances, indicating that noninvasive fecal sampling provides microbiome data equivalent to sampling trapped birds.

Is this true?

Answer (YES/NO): NO